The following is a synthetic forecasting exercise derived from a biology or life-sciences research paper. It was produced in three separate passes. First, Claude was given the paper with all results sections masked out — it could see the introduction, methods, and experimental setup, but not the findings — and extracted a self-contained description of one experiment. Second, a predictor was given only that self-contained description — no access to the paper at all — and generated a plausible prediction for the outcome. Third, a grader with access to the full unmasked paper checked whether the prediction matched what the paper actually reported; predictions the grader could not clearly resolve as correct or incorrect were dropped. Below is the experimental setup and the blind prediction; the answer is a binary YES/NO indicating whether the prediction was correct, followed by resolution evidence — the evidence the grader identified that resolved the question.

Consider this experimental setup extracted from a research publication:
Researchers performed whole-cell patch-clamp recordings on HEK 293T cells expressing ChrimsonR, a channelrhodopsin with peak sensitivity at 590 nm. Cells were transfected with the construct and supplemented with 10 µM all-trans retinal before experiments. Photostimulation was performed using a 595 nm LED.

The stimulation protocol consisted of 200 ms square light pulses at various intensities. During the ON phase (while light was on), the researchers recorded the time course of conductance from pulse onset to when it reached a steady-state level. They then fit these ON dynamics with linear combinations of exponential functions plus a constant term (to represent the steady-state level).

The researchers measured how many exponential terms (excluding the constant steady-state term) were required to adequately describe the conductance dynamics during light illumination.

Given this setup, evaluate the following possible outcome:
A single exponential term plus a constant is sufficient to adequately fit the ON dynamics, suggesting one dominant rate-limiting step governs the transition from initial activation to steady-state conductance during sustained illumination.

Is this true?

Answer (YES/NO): NO